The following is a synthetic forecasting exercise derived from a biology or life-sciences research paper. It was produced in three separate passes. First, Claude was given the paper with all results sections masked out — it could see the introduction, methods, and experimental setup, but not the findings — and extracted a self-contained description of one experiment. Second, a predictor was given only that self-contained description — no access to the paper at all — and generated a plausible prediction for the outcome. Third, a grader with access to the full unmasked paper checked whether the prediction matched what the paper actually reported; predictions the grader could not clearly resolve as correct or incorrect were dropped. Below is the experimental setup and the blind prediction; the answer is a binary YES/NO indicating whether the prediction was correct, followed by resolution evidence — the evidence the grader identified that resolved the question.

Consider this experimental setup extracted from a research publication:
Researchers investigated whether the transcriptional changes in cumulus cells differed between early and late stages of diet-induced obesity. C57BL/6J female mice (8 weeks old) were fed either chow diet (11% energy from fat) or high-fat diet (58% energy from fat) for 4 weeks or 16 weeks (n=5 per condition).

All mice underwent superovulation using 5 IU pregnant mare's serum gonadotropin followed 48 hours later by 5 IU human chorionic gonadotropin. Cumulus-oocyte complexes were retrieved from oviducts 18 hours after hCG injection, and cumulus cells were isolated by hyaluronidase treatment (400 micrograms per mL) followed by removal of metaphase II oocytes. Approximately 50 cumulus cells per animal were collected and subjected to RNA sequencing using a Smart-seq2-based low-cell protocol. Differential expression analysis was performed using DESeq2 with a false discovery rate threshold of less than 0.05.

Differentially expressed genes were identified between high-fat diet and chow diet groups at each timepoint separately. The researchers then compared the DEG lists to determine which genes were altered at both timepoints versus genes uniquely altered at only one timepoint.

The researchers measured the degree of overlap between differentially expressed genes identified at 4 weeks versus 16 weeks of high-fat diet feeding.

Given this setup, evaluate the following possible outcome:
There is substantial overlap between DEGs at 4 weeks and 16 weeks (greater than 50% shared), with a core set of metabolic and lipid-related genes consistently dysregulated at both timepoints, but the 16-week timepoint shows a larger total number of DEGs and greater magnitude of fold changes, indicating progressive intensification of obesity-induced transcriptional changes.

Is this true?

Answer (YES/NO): NO